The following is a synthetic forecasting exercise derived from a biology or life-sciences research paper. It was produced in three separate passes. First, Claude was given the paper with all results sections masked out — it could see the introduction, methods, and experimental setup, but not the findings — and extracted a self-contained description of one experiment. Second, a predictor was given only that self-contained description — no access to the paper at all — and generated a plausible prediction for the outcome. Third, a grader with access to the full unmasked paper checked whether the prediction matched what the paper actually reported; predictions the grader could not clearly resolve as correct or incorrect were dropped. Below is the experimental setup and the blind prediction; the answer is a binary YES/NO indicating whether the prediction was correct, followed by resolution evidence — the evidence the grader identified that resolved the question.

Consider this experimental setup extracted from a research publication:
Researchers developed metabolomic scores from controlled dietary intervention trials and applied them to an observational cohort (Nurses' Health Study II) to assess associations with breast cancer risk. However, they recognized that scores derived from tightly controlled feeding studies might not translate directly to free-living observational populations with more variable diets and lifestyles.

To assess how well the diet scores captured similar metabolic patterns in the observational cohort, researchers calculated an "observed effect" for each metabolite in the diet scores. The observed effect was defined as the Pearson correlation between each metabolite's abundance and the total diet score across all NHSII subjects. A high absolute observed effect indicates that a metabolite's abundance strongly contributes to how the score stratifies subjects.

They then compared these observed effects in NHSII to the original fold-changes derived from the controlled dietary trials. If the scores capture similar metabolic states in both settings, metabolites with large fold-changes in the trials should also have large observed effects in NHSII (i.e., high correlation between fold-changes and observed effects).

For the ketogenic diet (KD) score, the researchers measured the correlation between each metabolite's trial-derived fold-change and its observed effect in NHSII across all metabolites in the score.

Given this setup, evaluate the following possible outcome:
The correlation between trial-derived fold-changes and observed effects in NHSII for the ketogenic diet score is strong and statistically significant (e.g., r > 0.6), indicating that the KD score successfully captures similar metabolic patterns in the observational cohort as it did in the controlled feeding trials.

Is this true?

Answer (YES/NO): YES